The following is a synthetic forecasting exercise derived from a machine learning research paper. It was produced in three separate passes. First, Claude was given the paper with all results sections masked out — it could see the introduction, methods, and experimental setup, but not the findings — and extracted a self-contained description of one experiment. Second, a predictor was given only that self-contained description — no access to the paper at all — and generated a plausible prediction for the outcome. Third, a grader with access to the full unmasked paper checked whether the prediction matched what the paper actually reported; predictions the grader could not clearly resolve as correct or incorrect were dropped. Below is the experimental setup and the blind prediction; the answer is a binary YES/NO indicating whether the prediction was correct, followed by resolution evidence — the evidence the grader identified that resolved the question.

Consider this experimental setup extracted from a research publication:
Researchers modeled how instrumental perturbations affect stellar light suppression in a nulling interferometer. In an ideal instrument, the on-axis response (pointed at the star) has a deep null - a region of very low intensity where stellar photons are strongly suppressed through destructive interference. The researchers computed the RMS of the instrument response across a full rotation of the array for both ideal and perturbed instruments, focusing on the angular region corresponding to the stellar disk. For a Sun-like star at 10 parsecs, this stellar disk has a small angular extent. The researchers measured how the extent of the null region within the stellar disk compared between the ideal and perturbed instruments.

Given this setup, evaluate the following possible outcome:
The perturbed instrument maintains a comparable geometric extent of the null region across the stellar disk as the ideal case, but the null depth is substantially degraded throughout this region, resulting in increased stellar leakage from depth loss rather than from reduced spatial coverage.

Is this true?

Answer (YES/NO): NO